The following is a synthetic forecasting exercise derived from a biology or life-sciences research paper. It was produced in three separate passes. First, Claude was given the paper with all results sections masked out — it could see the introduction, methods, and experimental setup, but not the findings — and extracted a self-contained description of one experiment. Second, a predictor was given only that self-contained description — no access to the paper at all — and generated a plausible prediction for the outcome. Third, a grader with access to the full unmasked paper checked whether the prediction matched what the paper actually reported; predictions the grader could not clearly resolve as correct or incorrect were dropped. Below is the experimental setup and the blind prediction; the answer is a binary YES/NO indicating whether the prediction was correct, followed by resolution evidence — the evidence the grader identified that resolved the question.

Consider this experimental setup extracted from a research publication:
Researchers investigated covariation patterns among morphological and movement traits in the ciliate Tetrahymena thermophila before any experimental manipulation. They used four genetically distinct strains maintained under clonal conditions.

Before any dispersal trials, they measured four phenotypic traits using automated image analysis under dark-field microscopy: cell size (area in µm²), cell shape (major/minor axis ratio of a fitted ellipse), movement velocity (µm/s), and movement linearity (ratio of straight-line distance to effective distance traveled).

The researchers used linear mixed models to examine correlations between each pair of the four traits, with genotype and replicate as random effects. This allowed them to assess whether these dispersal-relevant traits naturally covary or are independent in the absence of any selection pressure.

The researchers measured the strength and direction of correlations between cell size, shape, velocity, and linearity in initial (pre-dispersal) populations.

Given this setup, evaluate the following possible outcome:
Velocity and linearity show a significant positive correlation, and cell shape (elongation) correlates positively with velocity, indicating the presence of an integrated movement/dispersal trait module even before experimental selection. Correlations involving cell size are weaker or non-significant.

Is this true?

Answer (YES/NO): YES